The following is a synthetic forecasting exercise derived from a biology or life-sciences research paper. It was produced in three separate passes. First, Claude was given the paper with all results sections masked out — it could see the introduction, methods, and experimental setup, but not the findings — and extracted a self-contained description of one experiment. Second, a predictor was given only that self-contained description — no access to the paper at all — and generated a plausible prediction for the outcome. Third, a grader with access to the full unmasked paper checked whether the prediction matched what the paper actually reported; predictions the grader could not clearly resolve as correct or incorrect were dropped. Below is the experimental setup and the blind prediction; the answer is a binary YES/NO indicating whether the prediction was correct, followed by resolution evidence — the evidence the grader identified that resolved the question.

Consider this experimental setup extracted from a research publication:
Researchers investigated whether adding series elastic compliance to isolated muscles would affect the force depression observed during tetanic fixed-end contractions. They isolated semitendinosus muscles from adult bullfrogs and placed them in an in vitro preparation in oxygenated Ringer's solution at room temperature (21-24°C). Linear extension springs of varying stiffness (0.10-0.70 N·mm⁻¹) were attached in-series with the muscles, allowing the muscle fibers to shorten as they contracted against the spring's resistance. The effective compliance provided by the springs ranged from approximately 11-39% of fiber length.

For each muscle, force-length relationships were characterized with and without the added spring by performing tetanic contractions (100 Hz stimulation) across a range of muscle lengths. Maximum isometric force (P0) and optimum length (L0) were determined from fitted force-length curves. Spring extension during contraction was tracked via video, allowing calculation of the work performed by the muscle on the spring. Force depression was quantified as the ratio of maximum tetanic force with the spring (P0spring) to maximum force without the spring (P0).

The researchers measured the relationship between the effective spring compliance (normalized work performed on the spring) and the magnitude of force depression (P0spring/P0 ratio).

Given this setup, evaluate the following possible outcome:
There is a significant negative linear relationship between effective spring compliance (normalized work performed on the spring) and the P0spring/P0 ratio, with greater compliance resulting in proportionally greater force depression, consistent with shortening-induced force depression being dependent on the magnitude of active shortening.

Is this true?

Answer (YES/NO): YES